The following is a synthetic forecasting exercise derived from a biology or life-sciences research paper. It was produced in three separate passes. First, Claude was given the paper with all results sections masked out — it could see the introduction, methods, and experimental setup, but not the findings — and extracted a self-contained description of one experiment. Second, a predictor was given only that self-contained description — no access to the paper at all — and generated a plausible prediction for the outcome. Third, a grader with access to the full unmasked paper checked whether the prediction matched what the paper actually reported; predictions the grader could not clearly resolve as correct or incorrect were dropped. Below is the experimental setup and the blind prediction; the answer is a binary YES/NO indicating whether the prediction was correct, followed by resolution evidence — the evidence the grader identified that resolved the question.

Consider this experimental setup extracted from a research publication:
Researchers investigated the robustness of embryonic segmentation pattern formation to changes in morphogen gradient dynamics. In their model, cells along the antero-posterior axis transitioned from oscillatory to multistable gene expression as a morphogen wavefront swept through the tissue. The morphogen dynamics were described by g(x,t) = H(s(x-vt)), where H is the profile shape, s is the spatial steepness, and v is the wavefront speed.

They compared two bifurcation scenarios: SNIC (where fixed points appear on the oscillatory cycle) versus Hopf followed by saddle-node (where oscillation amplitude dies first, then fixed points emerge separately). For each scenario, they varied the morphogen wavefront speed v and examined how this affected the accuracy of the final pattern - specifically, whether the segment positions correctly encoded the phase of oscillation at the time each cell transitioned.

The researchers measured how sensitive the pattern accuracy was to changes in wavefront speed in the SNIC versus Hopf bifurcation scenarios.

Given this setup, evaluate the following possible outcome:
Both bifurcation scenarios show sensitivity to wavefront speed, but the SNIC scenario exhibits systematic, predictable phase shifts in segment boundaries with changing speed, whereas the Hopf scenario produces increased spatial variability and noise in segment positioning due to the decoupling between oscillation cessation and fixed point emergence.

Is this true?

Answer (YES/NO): NO